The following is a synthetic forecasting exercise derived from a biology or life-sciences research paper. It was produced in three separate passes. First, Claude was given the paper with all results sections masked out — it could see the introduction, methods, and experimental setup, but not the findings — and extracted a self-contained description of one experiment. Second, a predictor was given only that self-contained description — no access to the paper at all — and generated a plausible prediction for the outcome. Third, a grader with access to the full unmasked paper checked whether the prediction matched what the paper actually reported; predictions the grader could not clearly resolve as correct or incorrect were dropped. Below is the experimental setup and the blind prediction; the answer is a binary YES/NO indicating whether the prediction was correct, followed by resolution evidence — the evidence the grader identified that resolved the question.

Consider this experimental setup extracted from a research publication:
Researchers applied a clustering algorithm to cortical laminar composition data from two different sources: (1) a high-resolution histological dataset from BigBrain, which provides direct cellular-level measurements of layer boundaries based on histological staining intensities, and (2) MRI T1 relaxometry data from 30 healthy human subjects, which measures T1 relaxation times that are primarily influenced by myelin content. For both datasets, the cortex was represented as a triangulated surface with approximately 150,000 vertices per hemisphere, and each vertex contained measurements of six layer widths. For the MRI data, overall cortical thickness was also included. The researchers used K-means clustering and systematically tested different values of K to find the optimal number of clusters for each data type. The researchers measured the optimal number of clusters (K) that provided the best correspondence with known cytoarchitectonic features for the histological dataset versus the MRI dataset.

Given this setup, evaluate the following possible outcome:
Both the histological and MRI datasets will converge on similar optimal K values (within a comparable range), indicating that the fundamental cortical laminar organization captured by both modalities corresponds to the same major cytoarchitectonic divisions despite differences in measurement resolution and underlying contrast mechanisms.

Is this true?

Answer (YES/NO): NO